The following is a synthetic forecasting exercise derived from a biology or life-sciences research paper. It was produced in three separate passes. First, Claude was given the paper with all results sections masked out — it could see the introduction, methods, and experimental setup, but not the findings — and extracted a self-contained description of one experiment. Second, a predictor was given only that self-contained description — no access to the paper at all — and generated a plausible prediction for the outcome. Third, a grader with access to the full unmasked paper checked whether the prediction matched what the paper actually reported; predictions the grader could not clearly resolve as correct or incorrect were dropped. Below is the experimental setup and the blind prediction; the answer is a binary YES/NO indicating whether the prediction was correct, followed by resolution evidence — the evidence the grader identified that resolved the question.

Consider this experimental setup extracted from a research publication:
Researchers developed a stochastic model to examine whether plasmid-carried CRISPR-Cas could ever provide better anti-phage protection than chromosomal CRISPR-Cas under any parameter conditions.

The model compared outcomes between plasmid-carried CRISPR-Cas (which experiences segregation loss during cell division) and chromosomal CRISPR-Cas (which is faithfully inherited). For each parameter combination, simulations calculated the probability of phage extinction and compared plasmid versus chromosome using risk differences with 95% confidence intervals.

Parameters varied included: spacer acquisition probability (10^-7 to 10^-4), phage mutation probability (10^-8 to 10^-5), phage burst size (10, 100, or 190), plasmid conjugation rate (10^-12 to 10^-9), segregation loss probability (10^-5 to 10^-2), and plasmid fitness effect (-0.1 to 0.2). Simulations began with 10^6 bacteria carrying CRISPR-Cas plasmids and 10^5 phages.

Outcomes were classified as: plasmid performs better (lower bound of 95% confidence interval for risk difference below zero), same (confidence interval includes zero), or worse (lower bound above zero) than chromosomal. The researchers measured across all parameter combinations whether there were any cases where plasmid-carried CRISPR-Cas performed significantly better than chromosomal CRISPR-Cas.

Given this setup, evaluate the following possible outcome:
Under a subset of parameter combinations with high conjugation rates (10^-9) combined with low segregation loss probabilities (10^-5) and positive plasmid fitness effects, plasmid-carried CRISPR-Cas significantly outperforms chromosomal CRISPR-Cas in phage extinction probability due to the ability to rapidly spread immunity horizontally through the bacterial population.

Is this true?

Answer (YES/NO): NO